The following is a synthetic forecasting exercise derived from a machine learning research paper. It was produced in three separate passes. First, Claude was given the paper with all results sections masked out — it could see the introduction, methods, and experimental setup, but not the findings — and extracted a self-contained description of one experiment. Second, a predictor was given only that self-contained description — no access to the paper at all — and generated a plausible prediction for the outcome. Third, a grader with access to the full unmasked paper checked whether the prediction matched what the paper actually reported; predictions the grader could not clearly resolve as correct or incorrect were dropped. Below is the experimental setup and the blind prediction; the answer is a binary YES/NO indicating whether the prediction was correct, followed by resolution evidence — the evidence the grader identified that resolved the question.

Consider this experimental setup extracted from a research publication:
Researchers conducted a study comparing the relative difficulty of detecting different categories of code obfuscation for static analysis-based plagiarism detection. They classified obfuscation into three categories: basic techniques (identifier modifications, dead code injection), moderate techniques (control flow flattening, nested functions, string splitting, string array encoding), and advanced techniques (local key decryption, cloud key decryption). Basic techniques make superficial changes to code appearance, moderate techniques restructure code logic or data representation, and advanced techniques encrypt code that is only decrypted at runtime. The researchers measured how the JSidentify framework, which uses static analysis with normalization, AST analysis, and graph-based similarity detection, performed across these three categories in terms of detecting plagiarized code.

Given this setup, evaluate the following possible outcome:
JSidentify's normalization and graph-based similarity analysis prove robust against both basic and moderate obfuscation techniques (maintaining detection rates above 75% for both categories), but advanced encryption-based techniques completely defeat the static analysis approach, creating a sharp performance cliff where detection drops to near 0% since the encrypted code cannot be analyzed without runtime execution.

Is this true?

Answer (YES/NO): YES